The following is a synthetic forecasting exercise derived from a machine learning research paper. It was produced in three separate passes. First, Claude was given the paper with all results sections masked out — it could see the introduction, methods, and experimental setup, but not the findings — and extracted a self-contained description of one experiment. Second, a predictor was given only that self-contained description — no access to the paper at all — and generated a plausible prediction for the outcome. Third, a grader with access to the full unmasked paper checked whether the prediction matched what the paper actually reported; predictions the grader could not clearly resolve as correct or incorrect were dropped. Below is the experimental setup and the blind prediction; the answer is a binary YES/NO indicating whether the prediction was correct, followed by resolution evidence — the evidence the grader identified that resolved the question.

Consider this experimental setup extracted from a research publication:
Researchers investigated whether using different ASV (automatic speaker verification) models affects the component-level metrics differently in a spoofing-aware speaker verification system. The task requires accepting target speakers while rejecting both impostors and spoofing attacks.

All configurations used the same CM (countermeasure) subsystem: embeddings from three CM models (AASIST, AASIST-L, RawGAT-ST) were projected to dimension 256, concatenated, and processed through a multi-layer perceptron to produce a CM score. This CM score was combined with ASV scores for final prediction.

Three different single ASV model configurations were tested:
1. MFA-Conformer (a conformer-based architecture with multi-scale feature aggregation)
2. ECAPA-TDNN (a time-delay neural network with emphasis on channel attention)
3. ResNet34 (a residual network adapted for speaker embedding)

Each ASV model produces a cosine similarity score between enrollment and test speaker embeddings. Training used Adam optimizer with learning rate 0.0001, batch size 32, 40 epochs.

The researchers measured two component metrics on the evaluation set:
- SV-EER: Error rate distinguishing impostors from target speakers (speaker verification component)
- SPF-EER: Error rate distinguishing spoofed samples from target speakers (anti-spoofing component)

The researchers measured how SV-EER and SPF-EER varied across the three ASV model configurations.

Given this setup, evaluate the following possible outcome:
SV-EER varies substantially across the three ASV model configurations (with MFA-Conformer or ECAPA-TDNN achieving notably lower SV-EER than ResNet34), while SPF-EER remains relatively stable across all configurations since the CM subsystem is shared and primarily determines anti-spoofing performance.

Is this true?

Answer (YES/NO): NO